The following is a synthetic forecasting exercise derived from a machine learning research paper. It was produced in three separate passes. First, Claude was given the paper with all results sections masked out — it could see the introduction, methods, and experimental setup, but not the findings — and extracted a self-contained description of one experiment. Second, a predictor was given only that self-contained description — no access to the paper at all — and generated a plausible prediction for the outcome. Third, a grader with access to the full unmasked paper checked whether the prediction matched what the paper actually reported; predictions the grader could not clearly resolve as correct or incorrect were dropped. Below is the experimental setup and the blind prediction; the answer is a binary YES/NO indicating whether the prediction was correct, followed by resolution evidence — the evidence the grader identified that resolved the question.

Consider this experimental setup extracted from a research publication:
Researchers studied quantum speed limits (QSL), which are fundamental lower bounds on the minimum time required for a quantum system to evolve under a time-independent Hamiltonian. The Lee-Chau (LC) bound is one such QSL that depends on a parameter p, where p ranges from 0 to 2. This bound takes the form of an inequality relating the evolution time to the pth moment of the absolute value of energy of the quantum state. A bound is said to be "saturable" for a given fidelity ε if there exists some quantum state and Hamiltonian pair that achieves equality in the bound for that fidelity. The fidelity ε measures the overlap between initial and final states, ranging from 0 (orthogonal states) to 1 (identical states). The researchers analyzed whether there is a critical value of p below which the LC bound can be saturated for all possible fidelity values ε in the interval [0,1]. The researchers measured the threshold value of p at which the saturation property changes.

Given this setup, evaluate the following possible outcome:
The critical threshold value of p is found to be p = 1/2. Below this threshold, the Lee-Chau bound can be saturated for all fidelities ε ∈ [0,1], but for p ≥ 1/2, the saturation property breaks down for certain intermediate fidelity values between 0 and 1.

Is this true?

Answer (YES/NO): NO